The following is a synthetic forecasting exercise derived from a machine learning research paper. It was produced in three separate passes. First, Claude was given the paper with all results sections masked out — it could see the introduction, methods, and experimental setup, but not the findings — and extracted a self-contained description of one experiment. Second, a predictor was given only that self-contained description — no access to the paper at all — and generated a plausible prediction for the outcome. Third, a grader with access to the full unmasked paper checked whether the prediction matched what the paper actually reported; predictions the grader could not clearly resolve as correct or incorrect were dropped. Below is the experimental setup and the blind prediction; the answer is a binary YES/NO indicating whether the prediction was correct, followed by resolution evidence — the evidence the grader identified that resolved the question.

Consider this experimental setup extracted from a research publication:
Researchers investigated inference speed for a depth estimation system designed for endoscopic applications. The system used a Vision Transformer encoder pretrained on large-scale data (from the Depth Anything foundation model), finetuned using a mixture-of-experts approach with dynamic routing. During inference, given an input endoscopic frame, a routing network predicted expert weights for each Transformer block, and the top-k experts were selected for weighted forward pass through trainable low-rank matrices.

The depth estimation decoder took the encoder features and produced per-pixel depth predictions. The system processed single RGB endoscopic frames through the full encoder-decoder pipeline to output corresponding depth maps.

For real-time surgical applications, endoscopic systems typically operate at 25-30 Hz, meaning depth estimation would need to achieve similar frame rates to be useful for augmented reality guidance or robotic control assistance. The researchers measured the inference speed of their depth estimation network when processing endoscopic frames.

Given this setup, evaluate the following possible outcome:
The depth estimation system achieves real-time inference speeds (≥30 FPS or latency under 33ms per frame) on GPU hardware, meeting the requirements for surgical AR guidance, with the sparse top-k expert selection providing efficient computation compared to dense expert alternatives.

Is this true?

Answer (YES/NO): NO